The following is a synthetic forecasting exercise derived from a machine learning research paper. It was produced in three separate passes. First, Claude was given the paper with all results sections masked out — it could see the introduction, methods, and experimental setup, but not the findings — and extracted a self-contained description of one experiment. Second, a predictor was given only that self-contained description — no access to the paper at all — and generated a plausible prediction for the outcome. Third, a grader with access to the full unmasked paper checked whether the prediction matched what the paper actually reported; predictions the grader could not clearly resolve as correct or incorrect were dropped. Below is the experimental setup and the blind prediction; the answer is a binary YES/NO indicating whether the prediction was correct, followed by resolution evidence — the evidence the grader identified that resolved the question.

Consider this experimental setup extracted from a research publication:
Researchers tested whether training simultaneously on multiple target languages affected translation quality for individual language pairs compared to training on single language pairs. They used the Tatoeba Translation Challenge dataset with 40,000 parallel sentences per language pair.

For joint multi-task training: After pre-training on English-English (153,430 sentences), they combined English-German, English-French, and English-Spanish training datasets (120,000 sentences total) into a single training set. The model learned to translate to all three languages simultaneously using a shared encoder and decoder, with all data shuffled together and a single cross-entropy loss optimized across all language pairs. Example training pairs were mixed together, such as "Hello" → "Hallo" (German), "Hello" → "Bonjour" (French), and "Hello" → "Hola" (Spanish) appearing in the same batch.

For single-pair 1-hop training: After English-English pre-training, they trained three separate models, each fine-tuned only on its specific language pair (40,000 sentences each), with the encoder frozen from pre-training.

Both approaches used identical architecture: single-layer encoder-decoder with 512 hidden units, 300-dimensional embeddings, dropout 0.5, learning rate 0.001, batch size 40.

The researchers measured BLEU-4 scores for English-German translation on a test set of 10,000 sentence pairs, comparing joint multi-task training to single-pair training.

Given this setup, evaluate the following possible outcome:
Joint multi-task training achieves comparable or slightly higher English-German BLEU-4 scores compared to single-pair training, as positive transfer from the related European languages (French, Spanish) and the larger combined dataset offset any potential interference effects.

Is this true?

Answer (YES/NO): NO